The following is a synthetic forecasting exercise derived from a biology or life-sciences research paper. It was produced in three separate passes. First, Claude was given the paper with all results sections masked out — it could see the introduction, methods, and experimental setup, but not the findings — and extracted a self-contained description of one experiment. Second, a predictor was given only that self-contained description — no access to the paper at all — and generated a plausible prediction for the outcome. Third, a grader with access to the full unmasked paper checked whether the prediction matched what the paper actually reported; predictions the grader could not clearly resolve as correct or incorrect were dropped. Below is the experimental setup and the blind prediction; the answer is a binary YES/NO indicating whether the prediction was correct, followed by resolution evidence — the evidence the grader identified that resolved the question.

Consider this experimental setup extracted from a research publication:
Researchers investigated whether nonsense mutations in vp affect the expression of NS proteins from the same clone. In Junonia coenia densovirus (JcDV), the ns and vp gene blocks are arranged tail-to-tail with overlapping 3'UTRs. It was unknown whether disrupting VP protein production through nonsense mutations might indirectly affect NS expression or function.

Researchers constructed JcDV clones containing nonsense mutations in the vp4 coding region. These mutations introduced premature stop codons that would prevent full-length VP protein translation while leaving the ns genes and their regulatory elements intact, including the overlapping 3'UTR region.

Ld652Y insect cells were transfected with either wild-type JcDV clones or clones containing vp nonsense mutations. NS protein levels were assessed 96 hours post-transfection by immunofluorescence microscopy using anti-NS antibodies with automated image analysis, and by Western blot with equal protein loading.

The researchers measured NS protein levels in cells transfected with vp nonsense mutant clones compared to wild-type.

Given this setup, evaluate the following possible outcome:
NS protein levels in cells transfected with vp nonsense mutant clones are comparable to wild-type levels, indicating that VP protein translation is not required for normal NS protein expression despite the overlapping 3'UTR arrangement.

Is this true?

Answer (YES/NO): YES